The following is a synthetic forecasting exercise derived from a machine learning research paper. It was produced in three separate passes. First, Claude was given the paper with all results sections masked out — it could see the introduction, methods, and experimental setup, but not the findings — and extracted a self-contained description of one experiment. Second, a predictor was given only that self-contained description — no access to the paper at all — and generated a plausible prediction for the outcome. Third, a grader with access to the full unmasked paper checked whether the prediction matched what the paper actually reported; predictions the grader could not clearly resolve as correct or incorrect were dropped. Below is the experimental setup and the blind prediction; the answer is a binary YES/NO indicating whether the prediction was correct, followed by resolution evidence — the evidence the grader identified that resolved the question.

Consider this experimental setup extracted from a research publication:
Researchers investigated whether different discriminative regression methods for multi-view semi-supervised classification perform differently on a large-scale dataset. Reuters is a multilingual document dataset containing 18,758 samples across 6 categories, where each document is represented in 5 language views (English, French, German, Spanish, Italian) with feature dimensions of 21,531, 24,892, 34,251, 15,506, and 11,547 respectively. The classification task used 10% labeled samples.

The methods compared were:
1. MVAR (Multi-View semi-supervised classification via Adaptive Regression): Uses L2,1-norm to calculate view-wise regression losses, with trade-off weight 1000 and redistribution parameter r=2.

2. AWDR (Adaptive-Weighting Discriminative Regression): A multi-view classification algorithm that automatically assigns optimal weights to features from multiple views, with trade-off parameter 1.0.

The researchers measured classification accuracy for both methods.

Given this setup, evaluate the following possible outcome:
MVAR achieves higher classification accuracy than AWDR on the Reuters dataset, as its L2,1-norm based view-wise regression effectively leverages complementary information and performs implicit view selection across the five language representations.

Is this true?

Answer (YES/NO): YES